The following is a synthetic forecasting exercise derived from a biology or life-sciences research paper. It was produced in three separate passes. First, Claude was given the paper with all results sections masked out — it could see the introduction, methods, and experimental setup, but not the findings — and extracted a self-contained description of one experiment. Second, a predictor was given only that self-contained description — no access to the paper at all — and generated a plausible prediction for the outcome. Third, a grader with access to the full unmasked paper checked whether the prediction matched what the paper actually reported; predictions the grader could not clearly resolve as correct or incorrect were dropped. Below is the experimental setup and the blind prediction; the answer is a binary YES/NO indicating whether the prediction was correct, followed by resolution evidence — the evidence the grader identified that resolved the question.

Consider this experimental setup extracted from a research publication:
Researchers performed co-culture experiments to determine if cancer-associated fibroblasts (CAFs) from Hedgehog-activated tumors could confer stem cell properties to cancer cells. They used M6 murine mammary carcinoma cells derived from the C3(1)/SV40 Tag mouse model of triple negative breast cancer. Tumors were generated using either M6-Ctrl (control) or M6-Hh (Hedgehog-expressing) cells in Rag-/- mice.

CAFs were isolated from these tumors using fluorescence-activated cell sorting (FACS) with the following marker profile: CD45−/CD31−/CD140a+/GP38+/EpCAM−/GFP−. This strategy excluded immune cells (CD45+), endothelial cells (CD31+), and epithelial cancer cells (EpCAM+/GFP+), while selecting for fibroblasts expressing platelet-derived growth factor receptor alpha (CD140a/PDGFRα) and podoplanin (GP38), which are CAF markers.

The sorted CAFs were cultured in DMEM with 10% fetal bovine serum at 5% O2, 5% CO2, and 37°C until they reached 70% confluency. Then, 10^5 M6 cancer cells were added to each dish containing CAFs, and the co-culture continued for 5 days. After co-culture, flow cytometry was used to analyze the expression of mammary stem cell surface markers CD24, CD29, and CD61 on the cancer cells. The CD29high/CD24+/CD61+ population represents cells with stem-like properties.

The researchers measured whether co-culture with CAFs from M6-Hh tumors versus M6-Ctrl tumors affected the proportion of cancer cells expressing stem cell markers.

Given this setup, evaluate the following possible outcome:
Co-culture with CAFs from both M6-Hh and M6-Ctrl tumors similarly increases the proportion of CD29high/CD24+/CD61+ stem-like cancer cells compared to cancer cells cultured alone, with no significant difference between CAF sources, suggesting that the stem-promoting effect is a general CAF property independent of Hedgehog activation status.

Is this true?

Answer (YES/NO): NO